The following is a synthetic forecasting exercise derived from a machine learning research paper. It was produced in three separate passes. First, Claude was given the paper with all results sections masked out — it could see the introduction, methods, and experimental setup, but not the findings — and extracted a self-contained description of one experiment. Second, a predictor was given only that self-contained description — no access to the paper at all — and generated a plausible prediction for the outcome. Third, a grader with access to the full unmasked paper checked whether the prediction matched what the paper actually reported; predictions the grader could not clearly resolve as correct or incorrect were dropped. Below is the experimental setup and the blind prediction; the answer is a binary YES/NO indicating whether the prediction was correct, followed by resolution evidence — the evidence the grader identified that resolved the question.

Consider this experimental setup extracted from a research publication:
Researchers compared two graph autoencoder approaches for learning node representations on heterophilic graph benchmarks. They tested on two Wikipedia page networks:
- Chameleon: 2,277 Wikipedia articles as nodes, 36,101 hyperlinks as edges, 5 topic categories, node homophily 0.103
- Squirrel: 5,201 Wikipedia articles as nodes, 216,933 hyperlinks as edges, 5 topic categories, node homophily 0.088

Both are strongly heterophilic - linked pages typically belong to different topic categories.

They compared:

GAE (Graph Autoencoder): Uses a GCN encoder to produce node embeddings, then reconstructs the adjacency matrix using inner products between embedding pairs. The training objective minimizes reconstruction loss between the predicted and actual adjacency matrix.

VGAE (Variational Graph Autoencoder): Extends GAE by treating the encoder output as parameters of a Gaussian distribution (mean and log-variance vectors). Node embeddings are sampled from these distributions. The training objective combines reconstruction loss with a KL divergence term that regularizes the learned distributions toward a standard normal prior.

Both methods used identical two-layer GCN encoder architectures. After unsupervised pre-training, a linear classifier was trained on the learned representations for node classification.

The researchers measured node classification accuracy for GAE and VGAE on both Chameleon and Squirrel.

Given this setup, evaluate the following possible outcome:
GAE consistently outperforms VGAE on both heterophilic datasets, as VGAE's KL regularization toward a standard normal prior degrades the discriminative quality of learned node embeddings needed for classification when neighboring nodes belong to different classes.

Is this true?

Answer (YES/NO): NO